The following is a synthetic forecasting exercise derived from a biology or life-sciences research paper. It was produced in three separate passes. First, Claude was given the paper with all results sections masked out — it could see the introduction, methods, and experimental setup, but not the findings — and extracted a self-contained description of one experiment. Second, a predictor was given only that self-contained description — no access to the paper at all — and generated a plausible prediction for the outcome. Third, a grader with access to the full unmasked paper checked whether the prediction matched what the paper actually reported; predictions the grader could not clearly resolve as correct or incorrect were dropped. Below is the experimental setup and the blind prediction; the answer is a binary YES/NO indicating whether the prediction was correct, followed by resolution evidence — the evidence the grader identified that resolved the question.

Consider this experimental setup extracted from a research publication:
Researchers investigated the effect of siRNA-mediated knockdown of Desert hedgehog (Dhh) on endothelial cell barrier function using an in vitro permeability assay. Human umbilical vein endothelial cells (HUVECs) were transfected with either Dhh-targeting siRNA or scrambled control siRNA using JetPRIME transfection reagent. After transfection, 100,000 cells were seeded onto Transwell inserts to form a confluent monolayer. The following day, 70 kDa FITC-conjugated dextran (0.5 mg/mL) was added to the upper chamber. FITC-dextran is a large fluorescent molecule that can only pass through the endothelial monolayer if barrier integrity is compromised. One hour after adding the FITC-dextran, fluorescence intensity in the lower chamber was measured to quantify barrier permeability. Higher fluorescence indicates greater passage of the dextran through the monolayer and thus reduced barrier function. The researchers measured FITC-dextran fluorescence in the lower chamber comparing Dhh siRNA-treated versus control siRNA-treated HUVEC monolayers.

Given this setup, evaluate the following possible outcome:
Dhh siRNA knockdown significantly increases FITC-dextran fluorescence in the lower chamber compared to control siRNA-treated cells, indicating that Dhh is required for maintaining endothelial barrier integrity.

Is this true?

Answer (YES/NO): YES